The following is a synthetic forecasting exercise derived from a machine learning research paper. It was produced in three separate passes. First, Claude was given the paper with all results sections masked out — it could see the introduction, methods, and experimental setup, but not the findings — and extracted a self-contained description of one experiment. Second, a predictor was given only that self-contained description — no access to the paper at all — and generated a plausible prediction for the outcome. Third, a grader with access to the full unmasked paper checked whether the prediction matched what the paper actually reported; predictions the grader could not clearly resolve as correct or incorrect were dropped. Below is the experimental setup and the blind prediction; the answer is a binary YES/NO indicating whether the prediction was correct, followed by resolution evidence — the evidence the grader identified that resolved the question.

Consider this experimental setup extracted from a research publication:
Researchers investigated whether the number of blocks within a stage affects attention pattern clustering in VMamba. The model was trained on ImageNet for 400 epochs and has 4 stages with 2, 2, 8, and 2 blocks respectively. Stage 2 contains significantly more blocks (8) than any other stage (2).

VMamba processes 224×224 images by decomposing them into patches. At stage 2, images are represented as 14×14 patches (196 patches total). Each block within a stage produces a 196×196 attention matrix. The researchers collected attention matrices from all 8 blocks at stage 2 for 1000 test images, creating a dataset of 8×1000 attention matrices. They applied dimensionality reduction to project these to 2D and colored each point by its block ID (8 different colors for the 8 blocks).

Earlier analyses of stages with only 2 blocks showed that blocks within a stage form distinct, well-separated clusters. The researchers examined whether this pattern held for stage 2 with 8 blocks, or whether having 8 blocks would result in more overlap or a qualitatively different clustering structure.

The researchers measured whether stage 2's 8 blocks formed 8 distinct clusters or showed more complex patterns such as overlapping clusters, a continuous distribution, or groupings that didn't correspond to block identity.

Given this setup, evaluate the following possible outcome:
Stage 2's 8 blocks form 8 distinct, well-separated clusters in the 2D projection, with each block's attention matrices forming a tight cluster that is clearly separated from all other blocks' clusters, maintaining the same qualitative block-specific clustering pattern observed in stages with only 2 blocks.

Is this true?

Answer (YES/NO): YES